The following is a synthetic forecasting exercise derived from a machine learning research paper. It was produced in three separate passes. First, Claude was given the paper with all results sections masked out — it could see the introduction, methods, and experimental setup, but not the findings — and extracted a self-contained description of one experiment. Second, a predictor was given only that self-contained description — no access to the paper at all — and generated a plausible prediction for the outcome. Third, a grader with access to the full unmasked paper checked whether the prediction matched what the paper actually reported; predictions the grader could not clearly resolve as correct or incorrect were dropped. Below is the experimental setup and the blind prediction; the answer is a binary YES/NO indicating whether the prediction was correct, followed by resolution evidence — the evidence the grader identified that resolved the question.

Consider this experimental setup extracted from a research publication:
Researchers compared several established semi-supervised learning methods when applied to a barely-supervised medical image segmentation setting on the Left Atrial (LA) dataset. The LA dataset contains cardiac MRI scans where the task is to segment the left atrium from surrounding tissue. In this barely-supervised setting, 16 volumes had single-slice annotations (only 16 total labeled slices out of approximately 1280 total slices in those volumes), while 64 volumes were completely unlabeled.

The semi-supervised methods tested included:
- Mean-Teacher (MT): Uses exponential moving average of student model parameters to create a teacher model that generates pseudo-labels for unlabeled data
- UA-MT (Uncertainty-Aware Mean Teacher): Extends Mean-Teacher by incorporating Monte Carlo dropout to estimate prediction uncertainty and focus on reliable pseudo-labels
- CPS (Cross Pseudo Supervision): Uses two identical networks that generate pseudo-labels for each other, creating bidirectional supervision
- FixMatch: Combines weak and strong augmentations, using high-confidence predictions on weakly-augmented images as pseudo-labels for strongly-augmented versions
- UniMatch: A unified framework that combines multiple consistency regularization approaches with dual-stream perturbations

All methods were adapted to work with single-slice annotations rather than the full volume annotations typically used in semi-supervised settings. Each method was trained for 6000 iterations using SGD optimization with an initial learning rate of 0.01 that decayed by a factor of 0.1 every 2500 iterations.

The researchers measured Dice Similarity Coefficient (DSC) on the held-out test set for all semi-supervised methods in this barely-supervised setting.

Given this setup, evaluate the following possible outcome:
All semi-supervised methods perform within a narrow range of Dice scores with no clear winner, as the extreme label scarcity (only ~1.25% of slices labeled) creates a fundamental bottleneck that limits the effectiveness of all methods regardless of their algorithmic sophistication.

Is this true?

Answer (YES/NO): NO